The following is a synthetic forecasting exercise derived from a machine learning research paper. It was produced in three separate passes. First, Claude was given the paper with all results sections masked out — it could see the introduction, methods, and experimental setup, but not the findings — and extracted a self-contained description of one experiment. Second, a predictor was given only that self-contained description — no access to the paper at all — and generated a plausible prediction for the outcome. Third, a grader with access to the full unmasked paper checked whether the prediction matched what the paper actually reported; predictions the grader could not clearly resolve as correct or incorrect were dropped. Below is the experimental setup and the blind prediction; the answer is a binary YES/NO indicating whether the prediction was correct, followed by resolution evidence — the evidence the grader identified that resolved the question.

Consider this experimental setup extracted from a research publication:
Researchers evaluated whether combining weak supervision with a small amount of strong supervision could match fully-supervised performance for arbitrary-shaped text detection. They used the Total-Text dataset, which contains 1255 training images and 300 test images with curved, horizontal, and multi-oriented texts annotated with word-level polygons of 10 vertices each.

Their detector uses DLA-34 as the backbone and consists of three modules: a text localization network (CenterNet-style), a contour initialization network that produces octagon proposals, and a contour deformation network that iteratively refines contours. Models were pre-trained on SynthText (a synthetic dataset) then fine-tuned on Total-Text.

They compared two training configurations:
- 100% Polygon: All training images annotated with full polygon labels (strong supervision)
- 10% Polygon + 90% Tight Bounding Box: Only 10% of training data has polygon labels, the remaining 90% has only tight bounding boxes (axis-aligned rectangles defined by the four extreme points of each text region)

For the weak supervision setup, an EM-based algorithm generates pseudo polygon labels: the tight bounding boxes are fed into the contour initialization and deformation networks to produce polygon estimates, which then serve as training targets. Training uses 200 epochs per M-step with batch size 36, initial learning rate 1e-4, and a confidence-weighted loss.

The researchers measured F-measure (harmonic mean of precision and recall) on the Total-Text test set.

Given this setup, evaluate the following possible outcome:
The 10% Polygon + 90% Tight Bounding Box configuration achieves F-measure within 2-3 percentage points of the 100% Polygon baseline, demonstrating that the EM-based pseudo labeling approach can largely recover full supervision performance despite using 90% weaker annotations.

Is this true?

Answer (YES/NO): YES